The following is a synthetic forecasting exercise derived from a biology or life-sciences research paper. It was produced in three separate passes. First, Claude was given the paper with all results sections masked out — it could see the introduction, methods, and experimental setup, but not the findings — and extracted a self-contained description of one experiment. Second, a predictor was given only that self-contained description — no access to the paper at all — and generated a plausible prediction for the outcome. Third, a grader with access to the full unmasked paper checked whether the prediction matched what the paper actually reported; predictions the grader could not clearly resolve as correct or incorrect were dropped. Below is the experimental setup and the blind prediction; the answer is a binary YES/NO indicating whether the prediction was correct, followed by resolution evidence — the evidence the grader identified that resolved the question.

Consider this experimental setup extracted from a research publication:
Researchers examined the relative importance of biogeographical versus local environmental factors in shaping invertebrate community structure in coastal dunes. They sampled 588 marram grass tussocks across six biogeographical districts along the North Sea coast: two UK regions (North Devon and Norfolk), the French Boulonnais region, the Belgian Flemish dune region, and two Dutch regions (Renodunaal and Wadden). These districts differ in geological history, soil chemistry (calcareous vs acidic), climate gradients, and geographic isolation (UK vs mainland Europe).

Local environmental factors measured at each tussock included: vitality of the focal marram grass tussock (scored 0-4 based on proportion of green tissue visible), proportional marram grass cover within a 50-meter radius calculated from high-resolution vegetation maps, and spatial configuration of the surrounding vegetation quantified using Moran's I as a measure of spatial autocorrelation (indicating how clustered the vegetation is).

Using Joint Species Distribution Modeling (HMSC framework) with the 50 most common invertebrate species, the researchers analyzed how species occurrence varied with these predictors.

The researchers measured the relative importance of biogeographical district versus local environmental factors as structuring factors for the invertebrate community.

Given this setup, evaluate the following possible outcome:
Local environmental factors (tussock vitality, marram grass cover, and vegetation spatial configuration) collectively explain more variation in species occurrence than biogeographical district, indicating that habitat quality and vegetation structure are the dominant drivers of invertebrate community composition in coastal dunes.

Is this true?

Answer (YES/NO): NO